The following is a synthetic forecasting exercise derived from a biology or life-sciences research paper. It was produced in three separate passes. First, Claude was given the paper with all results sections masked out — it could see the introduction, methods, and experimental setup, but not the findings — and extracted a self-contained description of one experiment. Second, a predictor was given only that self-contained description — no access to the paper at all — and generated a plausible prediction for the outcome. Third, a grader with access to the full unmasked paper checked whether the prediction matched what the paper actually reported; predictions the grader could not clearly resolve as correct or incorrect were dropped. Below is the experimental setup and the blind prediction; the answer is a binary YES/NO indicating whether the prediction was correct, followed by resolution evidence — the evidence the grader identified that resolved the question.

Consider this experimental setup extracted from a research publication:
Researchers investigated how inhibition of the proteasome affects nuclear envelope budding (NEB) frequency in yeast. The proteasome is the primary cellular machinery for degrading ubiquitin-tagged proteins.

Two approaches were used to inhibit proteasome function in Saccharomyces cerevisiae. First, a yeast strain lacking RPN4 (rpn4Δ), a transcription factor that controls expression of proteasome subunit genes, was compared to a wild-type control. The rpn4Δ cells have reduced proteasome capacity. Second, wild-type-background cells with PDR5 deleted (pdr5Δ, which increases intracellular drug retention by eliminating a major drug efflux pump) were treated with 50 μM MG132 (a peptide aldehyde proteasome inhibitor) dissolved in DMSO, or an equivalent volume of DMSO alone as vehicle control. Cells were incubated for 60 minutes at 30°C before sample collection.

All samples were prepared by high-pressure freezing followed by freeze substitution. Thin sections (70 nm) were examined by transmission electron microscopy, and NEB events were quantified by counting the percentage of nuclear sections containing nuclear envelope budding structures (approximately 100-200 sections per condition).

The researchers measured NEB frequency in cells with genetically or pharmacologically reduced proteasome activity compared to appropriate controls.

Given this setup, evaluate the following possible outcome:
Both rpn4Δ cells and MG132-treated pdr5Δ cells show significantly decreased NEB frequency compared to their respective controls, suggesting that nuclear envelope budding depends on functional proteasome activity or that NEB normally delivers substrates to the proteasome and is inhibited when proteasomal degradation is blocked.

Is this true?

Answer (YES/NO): NO